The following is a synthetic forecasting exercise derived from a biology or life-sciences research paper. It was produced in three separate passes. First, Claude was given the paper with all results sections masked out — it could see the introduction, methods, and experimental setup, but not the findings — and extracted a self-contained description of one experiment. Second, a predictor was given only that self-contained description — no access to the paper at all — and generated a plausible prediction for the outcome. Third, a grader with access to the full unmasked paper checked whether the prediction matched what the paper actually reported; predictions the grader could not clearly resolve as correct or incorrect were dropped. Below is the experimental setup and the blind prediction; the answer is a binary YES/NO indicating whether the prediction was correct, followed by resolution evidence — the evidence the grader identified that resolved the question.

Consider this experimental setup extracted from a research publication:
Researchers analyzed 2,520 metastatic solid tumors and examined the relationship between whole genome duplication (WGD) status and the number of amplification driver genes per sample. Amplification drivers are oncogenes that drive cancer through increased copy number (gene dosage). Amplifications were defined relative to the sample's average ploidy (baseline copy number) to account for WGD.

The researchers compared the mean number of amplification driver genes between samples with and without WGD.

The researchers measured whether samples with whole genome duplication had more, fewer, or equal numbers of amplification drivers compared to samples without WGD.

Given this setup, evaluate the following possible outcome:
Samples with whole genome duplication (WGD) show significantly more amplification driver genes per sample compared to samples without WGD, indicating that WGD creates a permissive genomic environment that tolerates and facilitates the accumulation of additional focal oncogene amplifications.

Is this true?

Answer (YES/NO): YES